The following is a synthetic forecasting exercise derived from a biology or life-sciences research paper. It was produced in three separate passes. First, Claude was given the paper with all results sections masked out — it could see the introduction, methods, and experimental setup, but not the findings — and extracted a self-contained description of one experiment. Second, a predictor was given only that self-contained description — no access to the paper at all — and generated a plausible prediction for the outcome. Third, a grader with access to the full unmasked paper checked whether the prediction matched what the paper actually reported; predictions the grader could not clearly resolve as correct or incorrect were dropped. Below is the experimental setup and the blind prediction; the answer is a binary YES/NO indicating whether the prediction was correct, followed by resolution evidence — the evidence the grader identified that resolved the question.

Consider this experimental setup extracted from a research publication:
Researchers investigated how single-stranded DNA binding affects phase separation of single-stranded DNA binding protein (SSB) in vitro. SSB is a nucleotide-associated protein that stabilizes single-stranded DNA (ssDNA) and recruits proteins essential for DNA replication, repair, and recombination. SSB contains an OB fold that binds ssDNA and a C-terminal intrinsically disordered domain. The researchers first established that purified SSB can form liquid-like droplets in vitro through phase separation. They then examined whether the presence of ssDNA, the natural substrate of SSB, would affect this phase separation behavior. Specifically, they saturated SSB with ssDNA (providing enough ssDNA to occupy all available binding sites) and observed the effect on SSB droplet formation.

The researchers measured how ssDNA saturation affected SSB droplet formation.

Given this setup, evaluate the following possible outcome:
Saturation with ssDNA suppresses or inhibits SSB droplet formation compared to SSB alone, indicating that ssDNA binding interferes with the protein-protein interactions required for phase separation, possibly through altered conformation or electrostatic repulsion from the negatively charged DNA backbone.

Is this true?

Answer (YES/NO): YES